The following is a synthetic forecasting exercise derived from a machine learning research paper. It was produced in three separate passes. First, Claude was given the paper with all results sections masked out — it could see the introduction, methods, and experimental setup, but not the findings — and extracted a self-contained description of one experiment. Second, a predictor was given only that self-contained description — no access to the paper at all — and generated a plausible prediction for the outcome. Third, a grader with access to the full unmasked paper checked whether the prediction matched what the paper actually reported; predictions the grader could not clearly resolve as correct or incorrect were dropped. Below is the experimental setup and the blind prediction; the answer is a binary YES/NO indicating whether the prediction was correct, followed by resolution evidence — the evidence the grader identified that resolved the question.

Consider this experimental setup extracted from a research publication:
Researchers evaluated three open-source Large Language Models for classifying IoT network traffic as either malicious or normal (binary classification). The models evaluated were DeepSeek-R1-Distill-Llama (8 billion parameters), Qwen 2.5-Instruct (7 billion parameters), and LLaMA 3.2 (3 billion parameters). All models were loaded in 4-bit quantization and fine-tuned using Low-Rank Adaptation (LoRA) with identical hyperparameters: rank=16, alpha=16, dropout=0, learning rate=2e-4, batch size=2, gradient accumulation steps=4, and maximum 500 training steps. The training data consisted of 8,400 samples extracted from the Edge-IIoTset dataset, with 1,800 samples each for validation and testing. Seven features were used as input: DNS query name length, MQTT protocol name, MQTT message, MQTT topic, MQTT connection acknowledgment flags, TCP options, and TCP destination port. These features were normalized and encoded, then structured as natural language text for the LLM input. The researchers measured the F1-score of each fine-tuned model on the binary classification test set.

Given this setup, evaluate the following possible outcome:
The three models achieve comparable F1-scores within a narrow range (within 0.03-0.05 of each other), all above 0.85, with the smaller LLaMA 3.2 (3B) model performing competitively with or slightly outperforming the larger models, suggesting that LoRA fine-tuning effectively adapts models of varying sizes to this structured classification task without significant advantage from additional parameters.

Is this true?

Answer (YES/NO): YES